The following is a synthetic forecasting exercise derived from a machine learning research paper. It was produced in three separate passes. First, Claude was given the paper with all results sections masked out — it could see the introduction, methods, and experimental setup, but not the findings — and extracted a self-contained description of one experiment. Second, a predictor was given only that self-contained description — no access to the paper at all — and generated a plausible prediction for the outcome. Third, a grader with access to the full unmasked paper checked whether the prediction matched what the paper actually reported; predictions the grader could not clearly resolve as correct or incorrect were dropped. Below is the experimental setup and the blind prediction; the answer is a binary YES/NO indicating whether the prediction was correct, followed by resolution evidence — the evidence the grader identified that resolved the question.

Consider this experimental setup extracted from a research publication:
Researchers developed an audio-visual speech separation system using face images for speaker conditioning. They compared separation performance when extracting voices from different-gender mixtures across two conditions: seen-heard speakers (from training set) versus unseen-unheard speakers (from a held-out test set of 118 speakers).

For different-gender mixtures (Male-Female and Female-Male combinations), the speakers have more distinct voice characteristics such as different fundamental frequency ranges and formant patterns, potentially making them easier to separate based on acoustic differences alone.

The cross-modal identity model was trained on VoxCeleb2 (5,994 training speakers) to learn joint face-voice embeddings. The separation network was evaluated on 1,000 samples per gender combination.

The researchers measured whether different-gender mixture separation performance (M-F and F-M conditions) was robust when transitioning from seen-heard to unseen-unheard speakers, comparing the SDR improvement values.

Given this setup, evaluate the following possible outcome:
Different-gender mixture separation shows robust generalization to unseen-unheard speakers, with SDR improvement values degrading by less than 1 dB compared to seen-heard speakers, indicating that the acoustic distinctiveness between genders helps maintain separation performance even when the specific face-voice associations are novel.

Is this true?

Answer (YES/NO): YES